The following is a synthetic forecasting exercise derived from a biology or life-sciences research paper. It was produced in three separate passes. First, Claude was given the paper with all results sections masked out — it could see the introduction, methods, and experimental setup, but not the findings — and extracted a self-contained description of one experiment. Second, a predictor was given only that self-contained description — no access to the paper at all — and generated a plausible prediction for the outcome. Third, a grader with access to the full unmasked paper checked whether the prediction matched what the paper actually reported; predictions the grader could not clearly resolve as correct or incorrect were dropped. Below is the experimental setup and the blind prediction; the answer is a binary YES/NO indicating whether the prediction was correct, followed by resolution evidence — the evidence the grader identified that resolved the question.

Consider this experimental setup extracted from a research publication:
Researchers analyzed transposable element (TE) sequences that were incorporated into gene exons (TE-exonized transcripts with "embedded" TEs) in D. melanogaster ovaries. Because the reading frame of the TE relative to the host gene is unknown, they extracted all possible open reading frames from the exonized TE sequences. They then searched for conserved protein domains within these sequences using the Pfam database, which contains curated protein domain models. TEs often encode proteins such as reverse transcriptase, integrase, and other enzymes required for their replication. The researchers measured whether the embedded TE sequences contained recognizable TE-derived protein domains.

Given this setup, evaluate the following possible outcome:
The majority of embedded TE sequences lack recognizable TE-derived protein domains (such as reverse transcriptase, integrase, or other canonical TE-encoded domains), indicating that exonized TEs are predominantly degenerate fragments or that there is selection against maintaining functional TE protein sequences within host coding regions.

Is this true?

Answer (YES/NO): YES